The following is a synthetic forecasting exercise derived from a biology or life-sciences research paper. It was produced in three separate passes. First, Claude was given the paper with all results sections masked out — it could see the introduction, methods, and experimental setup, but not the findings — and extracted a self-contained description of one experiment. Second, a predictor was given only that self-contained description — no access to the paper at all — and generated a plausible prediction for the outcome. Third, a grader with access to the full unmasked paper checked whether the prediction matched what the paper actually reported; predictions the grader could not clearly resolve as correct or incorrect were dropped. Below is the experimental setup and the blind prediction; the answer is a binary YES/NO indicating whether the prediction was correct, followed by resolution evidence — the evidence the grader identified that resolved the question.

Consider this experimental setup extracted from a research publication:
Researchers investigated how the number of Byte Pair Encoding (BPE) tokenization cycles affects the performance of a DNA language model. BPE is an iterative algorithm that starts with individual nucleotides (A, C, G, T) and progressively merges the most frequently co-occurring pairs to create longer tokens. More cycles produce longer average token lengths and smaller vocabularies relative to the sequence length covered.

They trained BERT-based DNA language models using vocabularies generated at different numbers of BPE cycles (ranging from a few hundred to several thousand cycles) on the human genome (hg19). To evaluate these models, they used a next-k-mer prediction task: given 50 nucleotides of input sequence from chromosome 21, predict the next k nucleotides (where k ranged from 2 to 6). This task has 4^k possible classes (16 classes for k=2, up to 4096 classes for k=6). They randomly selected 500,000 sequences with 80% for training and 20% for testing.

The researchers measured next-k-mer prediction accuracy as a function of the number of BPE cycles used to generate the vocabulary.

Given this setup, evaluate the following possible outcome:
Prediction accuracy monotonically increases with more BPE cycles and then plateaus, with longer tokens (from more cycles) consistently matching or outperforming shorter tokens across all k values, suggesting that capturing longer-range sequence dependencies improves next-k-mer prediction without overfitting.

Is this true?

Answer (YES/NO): NO